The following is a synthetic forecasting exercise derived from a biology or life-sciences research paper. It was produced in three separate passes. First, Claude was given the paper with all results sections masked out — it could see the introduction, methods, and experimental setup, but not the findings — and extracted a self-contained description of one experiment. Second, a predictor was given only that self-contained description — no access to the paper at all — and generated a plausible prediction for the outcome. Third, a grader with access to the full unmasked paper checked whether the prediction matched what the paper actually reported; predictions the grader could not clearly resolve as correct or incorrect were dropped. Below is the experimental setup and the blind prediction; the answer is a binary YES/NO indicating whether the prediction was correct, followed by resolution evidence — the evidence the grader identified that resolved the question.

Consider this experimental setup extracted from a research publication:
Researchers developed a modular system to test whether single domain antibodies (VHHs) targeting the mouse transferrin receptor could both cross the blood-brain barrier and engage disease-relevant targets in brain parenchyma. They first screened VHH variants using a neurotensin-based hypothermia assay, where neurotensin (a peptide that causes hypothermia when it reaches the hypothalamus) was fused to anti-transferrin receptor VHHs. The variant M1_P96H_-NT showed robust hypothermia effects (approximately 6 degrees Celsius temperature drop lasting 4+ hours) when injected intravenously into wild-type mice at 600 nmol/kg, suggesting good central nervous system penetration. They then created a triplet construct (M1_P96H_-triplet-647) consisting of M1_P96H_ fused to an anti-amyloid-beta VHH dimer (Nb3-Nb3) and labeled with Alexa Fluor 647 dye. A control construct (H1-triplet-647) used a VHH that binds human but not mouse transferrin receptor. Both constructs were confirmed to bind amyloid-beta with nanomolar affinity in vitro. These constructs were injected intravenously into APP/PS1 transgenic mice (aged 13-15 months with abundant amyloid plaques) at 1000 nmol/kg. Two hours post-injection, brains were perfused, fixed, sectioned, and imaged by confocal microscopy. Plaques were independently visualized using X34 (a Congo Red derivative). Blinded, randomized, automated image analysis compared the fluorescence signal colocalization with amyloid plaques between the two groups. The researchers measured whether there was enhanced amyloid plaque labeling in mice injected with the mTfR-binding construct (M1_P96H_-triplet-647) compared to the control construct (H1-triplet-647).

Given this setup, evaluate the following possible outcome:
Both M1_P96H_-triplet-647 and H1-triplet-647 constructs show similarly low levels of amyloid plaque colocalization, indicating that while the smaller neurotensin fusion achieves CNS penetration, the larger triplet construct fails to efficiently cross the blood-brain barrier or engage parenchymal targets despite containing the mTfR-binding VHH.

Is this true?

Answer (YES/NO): YES